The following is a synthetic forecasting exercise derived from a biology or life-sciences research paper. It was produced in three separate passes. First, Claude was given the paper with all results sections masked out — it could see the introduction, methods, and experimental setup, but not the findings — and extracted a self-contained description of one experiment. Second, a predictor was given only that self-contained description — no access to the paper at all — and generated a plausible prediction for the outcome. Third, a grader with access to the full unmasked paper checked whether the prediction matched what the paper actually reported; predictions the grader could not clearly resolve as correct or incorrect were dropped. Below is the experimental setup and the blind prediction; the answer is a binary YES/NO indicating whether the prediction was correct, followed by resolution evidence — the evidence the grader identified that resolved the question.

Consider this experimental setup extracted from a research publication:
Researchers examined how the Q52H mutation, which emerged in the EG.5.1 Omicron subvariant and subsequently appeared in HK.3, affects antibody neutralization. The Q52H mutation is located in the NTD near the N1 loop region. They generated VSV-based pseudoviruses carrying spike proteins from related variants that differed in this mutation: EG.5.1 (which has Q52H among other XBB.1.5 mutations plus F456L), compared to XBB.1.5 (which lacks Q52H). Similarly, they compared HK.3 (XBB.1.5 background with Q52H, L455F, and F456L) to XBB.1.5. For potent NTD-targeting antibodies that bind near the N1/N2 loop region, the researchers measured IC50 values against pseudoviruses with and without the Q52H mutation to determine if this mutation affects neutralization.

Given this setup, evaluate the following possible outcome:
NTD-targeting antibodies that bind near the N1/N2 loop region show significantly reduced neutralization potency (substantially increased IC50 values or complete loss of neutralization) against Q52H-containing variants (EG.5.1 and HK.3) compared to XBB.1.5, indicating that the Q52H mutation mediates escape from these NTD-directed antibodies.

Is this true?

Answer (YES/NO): NO